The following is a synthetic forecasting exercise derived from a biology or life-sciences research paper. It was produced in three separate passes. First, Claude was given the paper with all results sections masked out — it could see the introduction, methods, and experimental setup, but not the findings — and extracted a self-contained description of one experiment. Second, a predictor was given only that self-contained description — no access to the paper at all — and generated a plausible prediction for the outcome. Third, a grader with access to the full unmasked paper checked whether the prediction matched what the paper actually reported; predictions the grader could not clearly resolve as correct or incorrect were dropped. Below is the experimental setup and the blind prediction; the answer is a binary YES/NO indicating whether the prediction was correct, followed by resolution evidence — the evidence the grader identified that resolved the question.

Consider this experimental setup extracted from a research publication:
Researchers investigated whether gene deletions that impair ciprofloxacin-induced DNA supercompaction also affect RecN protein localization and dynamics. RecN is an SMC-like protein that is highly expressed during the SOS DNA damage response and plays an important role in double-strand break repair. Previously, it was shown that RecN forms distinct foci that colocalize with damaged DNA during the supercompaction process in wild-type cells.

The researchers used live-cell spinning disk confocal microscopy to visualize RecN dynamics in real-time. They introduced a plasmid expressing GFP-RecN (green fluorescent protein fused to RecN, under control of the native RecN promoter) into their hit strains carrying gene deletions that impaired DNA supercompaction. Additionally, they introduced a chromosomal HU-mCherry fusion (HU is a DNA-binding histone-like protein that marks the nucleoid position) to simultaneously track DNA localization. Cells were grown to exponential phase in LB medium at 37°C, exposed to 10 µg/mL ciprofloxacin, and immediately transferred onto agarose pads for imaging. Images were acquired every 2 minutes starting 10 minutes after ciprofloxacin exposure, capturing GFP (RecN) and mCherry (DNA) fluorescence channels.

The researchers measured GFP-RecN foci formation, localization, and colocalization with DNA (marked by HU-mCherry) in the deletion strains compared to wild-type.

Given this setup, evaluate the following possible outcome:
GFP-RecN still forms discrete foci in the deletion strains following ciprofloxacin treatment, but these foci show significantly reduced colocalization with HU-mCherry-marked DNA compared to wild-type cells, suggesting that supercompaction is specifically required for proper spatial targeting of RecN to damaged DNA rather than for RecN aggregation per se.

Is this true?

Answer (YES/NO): YES